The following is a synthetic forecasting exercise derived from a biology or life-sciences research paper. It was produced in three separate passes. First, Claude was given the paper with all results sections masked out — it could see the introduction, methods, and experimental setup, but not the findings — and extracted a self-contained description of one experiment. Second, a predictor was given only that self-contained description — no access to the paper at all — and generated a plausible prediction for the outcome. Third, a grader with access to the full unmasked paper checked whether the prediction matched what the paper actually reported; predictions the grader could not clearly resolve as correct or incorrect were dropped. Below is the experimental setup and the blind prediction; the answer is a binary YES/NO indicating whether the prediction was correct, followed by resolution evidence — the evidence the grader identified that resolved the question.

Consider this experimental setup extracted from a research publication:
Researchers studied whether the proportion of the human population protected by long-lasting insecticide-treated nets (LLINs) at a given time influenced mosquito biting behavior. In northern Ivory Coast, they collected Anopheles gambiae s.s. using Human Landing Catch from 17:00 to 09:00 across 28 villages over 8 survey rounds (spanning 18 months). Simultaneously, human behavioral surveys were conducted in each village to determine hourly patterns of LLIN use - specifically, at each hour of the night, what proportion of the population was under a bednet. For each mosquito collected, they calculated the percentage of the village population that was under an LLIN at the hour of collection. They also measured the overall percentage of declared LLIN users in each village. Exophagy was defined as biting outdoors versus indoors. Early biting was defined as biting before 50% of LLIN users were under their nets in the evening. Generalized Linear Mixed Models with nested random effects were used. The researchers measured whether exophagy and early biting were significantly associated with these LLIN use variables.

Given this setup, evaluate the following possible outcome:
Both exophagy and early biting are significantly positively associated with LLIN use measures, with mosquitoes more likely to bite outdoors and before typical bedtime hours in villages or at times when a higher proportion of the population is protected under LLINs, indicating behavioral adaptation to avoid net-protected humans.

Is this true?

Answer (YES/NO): YES